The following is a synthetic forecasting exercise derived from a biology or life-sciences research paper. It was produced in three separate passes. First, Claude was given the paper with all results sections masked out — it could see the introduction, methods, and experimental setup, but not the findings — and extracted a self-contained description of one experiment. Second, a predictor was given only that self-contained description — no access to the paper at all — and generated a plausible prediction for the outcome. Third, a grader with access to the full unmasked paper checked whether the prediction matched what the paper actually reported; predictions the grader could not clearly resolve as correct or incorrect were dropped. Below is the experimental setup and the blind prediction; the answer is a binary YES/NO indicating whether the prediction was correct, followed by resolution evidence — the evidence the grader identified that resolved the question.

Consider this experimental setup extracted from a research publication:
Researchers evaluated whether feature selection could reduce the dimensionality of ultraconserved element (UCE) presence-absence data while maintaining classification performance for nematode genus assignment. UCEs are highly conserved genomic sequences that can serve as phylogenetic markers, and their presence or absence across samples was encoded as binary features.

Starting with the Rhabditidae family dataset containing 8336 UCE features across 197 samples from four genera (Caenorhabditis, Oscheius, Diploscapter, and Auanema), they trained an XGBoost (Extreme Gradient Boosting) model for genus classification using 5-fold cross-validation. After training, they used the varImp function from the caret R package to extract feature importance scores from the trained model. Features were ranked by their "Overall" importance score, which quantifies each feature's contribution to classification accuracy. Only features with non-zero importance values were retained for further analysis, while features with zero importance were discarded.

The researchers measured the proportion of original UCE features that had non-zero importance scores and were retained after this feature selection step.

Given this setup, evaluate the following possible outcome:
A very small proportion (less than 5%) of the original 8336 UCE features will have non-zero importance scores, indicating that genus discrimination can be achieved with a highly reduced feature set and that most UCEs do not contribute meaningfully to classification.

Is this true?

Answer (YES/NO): YES